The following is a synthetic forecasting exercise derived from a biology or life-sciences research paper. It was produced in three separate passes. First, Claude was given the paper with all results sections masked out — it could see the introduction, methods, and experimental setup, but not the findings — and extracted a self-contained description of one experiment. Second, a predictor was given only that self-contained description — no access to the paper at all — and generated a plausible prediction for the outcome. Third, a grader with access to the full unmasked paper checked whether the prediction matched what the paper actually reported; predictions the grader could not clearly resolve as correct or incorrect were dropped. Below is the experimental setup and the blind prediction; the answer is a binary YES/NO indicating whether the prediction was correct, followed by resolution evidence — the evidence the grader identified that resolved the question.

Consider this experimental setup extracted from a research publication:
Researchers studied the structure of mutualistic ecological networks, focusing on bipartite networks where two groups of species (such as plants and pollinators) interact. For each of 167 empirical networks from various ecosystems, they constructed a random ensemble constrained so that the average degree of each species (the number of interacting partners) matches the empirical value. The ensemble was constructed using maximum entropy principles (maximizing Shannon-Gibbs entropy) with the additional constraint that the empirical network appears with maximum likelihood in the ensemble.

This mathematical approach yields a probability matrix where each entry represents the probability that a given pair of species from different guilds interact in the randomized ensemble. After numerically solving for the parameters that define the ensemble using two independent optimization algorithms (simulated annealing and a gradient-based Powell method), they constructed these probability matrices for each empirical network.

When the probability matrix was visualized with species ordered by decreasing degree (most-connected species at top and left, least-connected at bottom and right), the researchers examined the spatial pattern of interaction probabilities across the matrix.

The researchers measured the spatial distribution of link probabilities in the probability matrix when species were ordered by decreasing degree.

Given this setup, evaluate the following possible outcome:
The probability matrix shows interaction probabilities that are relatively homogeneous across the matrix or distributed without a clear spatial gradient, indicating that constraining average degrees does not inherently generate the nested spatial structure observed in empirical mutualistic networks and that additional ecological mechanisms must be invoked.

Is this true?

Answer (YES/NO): NO